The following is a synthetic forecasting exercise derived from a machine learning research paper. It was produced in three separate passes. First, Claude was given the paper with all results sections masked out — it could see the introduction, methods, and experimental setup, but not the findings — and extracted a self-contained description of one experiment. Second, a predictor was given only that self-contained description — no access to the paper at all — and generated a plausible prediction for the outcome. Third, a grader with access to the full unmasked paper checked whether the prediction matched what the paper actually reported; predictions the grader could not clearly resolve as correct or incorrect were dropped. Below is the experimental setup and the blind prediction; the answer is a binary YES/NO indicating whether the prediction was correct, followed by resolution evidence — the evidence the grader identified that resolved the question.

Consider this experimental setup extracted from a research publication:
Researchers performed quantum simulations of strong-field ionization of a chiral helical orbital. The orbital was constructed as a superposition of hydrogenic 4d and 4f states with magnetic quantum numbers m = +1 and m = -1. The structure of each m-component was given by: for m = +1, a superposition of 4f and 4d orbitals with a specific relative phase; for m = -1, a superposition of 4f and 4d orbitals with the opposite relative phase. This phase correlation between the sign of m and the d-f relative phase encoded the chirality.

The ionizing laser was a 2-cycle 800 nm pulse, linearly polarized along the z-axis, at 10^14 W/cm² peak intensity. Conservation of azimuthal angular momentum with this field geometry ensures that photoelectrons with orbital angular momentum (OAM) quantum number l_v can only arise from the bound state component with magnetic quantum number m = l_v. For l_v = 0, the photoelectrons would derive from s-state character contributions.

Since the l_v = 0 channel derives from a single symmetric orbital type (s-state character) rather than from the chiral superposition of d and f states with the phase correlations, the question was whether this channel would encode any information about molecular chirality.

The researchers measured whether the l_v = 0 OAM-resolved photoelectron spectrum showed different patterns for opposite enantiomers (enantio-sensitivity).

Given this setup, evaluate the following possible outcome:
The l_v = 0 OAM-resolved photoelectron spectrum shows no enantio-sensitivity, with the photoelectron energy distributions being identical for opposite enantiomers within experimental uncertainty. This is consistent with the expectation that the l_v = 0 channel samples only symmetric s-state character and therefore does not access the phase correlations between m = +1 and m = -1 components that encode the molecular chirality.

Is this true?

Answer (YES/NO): YES